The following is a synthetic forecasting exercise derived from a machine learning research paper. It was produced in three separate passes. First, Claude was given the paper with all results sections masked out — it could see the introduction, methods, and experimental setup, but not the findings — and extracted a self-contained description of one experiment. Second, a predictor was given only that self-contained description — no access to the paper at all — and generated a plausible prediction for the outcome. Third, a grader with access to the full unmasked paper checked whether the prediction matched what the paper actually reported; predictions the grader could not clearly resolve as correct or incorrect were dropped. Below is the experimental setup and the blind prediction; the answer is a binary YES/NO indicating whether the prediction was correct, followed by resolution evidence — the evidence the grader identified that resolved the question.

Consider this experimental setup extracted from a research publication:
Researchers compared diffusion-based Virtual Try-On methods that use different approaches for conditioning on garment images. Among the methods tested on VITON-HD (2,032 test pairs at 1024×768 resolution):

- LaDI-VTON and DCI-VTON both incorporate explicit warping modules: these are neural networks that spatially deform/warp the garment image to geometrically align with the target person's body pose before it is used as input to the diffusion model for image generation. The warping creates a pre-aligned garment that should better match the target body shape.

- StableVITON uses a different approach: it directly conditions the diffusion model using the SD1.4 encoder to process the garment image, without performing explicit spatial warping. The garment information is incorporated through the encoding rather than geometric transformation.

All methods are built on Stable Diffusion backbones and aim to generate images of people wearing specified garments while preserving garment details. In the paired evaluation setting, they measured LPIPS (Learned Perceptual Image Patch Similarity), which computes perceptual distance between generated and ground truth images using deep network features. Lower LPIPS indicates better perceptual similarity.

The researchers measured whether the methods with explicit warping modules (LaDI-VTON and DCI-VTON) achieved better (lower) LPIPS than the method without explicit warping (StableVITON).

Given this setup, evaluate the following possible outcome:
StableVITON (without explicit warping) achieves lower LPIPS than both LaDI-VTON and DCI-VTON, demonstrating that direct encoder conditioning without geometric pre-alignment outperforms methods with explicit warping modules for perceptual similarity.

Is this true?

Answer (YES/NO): YES